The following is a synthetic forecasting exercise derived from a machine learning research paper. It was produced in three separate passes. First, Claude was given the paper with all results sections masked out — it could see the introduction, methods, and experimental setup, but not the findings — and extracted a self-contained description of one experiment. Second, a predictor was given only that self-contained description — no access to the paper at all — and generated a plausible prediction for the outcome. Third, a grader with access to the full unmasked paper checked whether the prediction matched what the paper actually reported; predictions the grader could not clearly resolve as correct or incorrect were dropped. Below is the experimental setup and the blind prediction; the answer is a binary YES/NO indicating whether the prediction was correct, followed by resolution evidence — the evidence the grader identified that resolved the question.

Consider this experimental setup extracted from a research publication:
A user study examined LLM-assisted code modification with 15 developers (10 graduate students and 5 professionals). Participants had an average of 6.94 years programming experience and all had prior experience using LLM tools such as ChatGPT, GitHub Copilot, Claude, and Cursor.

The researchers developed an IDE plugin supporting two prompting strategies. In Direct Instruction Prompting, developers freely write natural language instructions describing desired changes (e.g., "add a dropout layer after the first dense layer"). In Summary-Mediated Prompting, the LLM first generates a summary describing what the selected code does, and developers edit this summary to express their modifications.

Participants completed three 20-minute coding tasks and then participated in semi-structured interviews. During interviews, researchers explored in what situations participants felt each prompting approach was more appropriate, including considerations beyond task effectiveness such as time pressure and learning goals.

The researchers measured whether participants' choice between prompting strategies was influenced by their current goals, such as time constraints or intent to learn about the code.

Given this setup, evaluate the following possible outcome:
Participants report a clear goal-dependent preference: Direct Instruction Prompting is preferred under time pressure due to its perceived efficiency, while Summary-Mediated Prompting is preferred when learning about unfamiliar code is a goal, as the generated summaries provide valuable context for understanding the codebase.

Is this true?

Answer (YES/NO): YES